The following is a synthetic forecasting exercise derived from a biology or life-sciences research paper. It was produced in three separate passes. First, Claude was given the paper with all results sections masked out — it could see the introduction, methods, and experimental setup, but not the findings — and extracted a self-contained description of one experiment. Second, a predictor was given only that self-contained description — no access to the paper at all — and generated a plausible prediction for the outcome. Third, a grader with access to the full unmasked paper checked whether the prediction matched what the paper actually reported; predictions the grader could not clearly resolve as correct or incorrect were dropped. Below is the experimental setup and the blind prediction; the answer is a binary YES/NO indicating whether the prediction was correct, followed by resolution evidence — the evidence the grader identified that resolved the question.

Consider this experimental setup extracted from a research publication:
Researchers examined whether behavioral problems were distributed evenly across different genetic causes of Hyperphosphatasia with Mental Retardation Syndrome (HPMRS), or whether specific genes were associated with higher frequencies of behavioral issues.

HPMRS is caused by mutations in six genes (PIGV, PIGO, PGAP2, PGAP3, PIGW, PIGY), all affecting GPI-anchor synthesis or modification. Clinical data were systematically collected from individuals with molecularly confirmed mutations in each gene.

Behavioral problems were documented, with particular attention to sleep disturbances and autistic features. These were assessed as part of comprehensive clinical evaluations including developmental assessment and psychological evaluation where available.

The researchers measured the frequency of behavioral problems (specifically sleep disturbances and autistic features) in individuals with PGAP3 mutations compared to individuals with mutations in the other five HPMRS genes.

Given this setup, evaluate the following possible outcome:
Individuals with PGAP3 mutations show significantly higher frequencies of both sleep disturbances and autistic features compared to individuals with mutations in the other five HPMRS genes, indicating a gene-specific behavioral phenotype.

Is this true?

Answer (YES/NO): YES